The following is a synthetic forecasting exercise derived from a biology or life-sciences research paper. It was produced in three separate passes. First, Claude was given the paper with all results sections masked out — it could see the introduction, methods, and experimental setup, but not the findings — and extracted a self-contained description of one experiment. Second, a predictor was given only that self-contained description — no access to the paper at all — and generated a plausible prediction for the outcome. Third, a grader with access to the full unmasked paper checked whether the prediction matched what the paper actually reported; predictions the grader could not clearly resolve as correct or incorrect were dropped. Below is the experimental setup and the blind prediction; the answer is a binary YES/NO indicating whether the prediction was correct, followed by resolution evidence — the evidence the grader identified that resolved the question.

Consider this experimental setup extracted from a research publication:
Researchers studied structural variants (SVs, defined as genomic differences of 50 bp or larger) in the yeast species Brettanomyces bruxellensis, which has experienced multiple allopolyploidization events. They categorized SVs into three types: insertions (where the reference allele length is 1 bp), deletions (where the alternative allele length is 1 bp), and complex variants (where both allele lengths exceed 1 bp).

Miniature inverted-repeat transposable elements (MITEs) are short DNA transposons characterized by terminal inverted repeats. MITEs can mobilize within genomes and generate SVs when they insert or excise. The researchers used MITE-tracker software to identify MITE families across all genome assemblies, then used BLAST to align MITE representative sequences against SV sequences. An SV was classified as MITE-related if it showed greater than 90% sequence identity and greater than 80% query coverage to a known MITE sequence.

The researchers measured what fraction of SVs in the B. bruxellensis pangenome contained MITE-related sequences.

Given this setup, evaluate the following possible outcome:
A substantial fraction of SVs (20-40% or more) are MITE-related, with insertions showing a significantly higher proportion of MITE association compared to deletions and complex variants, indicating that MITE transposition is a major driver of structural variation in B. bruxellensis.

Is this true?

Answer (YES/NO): NO